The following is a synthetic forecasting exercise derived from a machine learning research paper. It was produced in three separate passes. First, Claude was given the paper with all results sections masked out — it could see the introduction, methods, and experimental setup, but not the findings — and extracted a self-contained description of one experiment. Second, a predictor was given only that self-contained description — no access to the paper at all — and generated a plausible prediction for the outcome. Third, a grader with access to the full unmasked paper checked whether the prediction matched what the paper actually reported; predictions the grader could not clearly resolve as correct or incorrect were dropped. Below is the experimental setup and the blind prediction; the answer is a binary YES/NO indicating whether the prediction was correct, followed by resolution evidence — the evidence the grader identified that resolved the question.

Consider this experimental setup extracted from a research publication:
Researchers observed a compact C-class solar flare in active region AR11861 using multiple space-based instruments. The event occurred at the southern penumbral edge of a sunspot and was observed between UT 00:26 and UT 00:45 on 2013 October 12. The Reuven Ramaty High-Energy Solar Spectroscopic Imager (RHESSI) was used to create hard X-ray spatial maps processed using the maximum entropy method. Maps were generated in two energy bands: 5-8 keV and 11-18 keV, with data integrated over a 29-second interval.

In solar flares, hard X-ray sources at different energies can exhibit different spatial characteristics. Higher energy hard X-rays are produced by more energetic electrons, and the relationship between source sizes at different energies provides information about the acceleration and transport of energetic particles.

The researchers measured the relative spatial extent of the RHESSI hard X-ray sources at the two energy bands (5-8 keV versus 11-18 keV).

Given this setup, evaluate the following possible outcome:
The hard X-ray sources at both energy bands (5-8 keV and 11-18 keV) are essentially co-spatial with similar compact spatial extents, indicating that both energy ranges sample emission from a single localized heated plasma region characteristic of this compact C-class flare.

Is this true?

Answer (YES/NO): NO